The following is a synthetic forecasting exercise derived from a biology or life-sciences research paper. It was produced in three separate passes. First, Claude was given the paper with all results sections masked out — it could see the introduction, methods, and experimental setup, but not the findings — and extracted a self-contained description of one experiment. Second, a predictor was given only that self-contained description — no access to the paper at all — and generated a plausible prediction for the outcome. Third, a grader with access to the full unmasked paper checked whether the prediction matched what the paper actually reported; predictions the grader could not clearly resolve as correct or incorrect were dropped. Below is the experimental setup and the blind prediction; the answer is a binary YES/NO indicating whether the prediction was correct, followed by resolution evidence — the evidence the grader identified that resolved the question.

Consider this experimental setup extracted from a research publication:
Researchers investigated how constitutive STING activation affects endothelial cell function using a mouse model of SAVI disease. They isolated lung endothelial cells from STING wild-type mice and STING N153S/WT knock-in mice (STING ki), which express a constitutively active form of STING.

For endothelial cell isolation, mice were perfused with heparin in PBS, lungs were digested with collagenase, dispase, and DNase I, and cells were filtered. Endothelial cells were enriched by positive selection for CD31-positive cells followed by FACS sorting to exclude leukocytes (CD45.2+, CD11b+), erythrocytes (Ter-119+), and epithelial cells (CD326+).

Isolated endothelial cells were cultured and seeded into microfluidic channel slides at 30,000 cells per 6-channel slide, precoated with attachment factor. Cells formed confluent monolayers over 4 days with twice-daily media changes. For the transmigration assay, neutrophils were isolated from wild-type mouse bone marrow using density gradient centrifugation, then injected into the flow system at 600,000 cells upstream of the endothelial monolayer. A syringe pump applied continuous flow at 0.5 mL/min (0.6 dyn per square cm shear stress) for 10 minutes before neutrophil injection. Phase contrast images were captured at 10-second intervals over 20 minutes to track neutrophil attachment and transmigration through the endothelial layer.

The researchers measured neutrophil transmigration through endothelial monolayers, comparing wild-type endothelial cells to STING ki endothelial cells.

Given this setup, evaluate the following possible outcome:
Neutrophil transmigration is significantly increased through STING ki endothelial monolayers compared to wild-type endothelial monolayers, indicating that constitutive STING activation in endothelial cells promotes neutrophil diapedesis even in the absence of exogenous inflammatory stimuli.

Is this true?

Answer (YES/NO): NO